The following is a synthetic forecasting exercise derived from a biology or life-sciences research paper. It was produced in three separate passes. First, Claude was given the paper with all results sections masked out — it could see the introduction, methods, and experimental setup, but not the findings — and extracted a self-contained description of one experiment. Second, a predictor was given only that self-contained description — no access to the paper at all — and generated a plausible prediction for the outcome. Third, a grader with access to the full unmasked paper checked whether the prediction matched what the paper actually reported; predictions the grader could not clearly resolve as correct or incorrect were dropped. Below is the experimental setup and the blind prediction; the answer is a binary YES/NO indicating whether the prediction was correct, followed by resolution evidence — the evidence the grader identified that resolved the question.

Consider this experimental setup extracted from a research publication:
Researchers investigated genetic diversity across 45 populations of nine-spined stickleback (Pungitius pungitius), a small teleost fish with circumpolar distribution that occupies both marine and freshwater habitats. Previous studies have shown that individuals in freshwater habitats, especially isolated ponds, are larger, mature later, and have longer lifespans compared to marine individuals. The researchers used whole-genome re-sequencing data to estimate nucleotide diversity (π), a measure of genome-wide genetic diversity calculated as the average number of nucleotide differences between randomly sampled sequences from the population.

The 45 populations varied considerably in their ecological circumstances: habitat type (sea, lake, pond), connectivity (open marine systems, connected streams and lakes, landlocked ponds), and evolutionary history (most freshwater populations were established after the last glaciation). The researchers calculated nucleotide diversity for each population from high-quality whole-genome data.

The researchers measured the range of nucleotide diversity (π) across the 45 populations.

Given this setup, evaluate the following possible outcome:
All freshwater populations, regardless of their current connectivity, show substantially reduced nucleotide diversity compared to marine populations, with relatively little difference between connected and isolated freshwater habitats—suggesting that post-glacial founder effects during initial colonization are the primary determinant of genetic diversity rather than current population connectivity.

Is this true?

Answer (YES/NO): NO